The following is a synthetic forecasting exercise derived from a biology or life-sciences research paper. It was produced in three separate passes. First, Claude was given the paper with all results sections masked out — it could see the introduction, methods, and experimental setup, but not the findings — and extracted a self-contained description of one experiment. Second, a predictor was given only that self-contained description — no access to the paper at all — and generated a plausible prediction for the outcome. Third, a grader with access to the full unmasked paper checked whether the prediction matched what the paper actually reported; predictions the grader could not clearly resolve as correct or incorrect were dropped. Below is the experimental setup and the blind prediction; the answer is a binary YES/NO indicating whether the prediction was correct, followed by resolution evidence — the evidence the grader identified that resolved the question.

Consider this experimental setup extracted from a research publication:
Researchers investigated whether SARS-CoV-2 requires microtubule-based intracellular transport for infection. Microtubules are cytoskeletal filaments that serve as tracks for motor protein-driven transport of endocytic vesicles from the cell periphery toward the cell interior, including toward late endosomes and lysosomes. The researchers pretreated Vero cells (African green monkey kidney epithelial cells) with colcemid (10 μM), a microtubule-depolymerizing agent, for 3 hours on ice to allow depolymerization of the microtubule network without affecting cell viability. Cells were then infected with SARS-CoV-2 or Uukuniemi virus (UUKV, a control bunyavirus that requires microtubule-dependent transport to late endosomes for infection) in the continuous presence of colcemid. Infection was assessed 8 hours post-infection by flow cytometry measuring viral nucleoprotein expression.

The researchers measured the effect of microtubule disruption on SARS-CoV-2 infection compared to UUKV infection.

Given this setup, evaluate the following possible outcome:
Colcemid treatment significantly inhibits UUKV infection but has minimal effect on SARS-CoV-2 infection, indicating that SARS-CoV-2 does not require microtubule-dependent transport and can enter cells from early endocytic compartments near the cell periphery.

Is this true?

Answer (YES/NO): NO